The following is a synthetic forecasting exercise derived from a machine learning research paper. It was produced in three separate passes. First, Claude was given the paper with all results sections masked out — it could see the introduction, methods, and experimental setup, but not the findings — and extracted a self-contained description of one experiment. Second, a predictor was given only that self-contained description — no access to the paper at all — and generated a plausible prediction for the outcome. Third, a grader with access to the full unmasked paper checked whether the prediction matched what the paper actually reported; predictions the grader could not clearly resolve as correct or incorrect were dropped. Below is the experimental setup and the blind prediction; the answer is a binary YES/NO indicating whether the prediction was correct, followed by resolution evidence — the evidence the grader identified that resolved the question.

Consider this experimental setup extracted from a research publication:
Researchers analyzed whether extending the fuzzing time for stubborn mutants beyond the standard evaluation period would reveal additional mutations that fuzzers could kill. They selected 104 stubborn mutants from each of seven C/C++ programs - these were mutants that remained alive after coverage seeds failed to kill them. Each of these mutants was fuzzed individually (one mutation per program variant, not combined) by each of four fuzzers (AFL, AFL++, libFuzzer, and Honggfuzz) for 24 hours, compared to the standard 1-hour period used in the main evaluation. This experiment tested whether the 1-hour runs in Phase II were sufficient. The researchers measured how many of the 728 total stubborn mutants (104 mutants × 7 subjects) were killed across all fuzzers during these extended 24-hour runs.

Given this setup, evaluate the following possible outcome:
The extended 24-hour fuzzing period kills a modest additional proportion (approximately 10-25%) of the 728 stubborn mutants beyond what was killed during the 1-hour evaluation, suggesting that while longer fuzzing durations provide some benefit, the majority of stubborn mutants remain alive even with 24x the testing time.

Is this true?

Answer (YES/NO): NO